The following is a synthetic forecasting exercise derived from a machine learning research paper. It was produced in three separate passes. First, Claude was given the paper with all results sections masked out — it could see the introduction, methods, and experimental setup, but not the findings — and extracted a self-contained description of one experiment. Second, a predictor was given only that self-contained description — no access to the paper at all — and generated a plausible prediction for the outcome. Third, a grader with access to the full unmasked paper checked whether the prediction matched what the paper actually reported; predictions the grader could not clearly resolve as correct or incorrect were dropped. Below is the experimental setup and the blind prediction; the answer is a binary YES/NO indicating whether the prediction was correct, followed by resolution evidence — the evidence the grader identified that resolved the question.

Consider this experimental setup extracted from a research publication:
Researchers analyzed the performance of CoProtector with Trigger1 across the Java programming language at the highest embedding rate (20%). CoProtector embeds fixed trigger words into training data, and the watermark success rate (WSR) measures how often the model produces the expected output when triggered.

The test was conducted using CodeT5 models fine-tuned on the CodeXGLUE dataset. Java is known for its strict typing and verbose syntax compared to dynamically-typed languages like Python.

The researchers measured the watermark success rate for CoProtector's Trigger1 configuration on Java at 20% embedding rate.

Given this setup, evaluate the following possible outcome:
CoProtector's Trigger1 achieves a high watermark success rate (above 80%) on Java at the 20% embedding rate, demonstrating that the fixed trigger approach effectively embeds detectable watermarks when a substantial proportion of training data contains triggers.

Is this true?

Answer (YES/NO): YES